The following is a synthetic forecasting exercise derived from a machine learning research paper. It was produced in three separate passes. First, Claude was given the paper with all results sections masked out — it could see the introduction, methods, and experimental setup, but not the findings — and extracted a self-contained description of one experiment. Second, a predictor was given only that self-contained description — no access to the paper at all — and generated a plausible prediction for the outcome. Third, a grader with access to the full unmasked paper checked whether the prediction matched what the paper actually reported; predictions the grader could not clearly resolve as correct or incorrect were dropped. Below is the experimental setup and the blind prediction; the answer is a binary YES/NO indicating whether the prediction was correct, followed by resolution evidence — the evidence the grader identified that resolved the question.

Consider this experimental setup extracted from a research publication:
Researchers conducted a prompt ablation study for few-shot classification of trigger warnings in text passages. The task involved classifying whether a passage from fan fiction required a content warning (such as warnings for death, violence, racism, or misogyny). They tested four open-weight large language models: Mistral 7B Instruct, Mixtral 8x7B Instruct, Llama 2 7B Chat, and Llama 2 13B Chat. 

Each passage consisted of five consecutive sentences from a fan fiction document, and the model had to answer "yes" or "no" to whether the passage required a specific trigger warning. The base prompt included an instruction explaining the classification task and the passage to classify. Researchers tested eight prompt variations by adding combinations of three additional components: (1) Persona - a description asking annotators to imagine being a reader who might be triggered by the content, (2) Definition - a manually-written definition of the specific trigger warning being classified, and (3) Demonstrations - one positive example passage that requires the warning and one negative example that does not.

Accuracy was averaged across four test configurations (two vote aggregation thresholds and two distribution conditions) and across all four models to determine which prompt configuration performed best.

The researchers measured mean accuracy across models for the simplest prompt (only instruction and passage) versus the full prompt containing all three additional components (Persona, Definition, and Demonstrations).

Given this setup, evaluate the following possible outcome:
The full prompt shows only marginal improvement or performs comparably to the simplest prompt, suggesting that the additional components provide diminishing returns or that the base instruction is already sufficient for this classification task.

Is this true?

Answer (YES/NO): NO